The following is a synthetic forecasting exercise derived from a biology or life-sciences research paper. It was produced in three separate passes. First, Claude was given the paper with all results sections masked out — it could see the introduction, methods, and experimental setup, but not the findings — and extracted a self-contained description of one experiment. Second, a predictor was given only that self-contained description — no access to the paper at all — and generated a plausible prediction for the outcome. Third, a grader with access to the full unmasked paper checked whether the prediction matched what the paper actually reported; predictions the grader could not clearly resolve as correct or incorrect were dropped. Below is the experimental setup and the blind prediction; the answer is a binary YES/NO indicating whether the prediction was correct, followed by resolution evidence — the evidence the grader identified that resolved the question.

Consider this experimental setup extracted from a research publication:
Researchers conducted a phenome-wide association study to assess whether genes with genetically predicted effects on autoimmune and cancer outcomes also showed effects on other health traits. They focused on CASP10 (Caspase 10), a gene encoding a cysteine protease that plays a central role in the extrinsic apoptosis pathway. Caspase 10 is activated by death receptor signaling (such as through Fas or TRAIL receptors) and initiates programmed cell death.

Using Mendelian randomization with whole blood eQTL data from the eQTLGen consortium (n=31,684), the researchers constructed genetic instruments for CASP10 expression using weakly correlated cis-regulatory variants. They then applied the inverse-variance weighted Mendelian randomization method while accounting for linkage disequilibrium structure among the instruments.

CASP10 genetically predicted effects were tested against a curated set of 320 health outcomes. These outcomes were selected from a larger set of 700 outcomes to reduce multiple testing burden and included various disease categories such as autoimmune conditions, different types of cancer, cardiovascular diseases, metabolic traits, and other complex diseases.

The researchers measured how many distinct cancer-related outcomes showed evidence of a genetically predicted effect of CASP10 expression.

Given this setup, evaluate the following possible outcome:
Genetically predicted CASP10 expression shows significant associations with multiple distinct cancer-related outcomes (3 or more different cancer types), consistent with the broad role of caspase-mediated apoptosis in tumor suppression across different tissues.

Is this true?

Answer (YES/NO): YES